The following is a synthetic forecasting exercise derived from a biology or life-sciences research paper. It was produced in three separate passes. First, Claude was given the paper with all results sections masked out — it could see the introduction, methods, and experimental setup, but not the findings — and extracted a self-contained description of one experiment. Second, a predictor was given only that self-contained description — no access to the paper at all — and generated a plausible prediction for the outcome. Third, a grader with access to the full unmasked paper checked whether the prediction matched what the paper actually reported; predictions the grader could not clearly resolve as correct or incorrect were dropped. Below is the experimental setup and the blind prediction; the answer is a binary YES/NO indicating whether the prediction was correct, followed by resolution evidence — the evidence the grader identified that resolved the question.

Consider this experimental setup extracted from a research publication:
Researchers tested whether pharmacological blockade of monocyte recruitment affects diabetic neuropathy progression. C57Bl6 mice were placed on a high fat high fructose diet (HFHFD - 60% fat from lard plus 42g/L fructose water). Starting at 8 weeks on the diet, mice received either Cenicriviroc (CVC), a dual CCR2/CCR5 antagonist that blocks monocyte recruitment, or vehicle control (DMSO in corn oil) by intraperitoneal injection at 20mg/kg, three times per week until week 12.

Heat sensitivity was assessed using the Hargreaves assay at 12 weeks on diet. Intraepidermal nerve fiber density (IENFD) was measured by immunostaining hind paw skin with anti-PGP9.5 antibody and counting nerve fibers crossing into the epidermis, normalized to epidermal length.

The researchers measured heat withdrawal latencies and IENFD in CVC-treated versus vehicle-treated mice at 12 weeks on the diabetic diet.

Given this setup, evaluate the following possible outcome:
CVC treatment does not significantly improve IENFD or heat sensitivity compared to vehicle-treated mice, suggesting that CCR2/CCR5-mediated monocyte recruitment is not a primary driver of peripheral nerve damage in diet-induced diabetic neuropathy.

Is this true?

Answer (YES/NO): NO